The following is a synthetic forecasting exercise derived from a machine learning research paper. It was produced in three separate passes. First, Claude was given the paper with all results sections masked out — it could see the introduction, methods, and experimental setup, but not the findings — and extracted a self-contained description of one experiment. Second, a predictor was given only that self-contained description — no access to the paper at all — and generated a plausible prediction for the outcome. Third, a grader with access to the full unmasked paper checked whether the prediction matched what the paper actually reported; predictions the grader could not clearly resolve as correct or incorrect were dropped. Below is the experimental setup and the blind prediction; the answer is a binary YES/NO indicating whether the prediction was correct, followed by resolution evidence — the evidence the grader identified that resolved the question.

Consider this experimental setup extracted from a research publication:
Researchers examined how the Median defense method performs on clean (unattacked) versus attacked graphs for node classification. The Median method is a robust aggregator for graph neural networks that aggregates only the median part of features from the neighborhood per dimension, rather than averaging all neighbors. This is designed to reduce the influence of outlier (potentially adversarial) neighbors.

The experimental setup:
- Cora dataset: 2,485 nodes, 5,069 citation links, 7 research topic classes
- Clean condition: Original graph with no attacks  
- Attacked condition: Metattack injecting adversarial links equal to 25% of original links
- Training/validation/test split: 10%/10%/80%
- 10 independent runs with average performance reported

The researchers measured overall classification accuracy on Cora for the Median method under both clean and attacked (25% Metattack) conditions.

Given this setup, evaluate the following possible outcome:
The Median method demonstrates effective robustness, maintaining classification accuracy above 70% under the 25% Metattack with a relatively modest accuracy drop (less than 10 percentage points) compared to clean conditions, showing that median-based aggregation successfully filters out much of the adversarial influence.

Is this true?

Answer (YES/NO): NO